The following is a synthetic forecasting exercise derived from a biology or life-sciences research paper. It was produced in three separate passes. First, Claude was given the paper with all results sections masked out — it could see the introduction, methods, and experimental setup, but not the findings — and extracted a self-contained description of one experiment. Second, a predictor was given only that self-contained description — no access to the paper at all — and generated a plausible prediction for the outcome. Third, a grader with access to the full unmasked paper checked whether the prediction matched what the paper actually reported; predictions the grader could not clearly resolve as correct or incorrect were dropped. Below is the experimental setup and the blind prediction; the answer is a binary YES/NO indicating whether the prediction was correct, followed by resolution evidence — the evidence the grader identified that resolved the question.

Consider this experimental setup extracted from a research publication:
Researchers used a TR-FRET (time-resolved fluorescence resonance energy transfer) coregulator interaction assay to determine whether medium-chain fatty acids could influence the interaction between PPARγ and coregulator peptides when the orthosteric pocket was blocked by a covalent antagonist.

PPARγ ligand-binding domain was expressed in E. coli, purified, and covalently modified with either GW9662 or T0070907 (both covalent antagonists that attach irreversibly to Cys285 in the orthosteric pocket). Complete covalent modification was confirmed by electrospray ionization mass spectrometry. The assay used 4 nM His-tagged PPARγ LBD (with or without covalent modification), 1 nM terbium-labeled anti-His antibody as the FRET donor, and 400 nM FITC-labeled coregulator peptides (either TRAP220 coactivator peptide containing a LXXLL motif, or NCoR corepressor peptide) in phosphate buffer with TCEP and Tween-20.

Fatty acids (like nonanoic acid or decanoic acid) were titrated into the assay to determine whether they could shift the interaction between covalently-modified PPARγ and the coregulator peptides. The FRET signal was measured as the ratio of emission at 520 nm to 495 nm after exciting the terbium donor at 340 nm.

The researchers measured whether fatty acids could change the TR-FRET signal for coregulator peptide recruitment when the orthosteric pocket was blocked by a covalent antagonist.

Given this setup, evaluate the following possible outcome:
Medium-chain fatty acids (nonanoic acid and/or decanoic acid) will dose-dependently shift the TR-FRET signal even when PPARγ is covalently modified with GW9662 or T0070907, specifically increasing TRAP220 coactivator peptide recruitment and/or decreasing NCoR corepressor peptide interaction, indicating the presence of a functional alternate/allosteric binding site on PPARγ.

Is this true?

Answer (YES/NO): YES